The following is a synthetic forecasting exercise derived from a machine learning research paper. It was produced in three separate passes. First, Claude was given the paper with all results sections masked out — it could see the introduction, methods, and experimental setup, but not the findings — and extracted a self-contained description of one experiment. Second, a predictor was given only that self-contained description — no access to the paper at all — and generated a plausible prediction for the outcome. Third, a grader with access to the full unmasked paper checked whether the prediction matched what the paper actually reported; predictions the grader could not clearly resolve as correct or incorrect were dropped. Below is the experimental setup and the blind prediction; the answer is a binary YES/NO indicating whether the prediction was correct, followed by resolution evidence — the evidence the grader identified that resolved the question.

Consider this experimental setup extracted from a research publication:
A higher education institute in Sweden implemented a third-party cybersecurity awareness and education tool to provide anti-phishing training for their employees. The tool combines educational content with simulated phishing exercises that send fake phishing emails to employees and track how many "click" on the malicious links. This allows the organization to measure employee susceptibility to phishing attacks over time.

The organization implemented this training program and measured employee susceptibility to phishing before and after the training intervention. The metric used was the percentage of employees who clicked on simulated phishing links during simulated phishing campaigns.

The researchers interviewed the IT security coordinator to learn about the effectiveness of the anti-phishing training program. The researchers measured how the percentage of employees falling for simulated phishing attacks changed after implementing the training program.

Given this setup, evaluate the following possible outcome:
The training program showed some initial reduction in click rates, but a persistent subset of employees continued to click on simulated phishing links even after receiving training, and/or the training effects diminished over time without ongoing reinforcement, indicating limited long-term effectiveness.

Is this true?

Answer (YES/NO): NO